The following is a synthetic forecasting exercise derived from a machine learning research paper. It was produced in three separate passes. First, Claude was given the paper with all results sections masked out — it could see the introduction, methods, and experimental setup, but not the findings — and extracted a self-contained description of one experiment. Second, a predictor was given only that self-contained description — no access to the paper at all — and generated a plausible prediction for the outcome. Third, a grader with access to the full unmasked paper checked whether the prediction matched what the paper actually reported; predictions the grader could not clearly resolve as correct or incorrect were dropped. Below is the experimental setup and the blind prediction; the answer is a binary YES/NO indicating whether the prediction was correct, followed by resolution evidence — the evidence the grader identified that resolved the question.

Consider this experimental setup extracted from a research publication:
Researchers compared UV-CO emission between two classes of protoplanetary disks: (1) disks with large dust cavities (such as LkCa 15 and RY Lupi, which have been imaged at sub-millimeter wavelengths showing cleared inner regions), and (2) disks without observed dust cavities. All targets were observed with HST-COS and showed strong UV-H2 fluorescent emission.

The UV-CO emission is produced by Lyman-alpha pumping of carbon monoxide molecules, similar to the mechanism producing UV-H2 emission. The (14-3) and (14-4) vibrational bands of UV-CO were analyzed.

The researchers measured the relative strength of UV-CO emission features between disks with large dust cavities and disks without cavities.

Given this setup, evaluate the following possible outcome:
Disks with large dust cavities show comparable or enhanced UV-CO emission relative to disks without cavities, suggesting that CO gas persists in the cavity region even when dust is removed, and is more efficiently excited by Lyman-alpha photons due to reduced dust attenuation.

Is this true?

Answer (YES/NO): NO